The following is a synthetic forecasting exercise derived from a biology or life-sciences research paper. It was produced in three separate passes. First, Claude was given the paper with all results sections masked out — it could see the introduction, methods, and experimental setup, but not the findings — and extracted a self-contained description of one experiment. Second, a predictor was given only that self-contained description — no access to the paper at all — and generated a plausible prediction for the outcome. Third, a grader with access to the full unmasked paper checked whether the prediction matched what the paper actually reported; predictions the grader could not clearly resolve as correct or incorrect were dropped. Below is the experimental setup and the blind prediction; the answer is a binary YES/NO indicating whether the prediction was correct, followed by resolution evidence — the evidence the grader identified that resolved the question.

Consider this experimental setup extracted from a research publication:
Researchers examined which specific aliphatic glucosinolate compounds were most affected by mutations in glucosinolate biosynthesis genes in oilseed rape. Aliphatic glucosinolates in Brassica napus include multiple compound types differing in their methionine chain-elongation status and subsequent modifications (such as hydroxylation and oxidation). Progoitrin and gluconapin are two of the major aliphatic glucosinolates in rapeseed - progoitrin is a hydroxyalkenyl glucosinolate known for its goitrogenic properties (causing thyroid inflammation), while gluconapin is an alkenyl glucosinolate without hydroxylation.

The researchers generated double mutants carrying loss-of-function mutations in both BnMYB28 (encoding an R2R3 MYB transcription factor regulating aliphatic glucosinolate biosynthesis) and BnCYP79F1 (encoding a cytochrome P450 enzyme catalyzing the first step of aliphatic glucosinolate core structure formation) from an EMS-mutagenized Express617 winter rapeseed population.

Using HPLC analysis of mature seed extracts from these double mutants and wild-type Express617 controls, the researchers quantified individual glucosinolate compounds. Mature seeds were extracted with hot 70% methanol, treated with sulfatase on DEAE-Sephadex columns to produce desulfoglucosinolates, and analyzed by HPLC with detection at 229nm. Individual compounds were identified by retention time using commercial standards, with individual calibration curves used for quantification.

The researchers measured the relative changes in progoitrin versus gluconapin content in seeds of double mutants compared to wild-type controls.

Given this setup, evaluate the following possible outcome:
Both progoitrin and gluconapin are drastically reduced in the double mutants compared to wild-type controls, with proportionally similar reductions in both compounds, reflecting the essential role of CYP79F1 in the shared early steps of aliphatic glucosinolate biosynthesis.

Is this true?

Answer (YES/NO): NO